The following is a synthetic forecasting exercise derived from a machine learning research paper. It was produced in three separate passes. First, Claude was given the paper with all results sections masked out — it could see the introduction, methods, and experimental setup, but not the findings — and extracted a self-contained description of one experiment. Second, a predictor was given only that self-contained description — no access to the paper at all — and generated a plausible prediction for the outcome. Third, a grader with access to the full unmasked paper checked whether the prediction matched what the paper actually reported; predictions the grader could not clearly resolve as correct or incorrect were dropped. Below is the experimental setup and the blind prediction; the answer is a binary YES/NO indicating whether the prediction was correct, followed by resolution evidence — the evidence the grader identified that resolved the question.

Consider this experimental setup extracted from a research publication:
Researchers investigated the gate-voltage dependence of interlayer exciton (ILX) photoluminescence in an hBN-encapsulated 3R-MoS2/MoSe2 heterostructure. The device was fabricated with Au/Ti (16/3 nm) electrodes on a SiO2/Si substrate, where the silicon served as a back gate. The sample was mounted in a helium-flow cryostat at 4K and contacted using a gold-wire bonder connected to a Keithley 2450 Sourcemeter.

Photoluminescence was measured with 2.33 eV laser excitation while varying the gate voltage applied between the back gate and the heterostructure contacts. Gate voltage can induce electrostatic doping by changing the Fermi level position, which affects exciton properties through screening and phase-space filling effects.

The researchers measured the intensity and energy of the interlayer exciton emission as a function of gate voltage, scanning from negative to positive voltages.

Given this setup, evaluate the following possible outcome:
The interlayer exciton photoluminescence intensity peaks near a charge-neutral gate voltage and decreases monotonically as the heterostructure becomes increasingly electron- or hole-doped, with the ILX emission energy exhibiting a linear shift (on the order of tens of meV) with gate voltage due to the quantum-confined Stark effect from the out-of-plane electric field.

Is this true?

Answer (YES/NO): NO